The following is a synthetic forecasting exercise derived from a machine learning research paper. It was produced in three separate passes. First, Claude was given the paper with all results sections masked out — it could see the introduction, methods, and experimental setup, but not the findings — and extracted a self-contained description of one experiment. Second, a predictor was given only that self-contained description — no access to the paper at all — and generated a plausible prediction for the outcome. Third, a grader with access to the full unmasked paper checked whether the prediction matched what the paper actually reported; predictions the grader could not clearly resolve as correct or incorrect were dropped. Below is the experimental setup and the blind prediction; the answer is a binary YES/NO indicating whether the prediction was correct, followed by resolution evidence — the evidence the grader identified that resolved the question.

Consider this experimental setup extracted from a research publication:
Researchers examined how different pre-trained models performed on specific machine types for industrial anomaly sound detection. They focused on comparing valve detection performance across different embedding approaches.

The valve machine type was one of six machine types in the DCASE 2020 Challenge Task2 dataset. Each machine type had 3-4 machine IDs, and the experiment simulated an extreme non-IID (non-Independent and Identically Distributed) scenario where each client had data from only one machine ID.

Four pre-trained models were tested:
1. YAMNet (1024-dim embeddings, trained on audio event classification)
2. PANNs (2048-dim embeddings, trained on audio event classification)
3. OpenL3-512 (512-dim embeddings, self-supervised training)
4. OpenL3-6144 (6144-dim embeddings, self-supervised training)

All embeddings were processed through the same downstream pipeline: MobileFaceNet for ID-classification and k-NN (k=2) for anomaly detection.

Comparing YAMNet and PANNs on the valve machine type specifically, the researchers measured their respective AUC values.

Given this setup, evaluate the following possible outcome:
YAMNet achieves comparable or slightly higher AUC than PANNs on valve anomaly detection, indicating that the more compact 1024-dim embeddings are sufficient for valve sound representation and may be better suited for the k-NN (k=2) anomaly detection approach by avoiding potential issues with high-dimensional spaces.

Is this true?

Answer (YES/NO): YES